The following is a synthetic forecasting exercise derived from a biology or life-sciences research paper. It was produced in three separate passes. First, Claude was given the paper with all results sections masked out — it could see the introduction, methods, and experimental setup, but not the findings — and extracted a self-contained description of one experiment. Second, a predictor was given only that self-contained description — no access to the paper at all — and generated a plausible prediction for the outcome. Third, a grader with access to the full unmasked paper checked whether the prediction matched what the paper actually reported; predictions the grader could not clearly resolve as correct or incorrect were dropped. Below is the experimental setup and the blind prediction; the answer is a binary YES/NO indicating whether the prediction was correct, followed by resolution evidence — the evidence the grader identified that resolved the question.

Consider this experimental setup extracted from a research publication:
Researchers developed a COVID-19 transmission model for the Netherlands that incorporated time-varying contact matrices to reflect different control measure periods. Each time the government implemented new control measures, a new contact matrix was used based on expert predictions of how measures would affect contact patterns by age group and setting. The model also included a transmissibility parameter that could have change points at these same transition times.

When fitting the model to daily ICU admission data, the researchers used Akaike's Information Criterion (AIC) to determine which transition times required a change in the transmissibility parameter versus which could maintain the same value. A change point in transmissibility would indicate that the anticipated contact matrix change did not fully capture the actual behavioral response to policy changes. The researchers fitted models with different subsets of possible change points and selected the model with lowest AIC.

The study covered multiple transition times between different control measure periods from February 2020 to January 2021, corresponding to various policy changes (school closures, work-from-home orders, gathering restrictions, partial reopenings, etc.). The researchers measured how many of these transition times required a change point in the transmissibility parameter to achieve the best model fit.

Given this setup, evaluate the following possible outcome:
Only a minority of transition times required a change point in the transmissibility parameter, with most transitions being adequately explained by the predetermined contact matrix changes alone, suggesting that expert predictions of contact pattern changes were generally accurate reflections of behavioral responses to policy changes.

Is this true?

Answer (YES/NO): NO